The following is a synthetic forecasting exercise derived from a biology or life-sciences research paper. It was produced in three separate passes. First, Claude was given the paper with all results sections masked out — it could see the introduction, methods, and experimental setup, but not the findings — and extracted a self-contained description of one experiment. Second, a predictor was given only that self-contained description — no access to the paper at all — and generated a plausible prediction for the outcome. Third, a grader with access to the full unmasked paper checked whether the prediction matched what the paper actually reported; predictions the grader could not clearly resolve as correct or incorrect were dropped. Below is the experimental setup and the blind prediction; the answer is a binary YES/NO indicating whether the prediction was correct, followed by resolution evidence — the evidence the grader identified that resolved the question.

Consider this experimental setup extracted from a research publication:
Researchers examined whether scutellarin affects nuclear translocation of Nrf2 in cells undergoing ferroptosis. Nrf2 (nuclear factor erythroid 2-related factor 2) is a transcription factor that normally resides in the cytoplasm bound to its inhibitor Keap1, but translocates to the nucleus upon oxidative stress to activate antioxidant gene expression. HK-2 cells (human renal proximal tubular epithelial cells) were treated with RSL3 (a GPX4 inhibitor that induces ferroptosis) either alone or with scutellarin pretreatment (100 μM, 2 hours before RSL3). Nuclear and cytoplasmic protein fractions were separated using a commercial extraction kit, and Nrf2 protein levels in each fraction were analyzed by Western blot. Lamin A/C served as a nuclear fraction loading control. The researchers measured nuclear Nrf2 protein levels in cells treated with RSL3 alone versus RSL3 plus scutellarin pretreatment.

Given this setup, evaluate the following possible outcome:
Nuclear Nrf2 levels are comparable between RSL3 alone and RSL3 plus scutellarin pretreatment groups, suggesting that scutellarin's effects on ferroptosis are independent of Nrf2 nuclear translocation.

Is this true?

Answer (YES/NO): NO